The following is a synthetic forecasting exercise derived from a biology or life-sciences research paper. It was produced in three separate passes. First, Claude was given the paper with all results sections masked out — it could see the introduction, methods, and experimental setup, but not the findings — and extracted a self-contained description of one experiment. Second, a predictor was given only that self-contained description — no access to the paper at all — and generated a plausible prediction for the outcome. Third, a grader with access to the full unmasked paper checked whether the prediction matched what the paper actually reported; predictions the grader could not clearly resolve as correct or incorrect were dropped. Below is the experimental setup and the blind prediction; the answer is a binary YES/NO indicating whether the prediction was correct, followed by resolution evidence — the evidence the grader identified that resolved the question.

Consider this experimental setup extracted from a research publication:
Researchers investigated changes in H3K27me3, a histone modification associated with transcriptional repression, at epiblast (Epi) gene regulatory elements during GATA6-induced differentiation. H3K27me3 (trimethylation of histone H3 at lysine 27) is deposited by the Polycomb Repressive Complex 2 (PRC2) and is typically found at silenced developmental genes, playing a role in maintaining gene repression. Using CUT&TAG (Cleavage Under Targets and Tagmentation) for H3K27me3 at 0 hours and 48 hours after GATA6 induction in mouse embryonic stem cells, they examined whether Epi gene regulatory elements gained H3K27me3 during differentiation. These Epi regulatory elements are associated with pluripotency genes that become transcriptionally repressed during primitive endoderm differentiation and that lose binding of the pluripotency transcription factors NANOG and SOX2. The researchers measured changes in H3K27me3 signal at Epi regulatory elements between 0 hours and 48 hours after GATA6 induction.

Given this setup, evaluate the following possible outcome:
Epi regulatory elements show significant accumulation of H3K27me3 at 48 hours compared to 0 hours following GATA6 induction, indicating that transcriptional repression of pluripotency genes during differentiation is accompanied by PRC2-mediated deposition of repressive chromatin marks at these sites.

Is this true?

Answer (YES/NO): NO